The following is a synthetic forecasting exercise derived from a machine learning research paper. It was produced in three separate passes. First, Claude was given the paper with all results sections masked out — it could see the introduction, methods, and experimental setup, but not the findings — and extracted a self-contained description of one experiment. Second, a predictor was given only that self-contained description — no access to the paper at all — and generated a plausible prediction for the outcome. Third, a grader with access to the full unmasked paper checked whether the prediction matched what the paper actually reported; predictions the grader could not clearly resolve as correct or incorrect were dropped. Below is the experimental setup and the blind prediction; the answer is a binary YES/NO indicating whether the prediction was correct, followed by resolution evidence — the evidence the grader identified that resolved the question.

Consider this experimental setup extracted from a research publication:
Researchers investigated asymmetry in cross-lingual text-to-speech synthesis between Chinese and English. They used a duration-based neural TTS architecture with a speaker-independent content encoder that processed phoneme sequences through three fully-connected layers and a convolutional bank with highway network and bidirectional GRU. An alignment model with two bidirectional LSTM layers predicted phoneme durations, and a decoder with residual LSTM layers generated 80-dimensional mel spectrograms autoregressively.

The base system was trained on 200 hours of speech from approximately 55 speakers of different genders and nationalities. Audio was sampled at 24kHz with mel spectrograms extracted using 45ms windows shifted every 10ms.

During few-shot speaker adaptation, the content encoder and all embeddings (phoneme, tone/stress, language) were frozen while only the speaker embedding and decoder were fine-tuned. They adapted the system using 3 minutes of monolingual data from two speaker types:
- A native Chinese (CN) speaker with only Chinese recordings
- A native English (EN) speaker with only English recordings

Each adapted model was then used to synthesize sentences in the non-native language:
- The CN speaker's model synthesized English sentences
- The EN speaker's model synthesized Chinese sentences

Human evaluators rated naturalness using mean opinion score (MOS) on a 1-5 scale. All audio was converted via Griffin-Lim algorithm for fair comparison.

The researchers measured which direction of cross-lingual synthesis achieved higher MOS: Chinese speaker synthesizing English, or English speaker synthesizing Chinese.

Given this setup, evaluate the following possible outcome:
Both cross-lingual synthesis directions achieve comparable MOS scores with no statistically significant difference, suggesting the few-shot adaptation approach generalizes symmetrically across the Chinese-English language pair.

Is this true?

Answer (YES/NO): NO